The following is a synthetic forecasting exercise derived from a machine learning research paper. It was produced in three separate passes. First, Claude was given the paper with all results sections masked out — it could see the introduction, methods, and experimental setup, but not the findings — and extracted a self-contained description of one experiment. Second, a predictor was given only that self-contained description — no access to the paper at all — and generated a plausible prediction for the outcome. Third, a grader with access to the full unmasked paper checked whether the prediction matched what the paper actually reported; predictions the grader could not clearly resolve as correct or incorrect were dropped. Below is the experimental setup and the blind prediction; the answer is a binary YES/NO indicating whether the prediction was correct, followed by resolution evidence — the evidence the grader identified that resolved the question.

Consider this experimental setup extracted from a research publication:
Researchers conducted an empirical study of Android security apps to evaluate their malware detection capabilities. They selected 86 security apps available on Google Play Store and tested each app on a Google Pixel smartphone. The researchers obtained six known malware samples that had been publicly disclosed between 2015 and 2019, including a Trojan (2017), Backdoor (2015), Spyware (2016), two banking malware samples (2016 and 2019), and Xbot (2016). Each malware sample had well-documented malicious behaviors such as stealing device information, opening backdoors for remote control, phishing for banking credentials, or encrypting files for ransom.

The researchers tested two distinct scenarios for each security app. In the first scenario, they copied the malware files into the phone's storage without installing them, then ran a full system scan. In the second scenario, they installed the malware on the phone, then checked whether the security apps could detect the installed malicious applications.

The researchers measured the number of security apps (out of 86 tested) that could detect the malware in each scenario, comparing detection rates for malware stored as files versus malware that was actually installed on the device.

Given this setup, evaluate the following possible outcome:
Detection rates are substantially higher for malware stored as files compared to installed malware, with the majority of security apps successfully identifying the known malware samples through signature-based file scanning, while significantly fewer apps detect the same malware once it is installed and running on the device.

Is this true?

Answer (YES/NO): NO